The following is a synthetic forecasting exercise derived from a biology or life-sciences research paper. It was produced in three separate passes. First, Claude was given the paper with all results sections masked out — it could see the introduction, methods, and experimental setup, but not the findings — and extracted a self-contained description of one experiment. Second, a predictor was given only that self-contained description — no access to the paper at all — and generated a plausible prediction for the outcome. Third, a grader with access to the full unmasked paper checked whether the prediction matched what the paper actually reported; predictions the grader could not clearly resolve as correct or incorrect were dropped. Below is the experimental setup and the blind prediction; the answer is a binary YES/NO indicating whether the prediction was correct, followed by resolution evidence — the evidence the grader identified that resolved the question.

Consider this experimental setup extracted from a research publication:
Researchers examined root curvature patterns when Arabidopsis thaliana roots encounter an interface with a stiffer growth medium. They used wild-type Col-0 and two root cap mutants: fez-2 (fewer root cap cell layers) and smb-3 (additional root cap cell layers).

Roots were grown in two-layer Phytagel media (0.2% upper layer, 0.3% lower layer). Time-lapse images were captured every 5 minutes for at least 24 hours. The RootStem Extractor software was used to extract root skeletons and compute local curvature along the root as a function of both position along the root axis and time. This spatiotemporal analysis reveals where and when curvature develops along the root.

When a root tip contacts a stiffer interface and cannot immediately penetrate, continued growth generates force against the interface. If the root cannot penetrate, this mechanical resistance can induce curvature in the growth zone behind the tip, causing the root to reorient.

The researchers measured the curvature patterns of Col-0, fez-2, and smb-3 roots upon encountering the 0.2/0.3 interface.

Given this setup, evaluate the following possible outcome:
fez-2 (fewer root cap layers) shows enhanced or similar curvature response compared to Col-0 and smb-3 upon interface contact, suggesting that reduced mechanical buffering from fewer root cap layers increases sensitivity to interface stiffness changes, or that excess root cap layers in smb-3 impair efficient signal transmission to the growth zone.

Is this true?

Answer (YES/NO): YES